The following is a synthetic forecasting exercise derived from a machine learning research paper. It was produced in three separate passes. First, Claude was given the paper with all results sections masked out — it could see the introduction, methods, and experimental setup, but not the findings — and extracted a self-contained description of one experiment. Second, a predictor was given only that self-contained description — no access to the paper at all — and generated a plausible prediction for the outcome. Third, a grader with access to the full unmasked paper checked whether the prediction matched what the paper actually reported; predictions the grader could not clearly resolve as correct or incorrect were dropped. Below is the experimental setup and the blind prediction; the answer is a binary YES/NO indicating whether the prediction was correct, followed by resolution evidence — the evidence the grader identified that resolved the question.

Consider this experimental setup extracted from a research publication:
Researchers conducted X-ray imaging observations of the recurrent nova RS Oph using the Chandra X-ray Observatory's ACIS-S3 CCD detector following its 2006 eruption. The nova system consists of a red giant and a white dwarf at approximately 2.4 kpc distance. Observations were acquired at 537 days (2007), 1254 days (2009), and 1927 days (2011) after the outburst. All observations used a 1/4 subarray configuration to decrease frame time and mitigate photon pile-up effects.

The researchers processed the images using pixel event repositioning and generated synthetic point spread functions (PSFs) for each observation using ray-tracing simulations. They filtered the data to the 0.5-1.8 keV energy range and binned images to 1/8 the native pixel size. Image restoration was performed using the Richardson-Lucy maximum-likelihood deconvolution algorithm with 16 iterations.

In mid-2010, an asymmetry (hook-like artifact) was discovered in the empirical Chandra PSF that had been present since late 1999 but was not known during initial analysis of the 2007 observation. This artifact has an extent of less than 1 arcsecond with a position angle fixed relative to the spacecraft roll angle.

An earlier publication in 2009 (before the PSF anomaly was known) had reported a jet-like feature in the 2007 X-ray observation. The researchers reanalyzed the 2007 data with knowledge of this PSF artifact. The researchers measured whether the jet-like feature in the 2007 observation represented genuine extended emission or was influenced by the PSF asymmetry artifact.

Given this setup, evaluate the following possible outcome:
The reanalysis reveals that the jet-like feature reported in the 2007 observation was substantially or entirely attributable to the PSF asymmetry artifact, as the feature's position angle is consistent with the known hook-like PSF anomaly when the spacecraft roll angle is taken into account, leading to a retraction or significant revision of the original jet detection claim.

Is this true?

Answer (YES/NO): YES